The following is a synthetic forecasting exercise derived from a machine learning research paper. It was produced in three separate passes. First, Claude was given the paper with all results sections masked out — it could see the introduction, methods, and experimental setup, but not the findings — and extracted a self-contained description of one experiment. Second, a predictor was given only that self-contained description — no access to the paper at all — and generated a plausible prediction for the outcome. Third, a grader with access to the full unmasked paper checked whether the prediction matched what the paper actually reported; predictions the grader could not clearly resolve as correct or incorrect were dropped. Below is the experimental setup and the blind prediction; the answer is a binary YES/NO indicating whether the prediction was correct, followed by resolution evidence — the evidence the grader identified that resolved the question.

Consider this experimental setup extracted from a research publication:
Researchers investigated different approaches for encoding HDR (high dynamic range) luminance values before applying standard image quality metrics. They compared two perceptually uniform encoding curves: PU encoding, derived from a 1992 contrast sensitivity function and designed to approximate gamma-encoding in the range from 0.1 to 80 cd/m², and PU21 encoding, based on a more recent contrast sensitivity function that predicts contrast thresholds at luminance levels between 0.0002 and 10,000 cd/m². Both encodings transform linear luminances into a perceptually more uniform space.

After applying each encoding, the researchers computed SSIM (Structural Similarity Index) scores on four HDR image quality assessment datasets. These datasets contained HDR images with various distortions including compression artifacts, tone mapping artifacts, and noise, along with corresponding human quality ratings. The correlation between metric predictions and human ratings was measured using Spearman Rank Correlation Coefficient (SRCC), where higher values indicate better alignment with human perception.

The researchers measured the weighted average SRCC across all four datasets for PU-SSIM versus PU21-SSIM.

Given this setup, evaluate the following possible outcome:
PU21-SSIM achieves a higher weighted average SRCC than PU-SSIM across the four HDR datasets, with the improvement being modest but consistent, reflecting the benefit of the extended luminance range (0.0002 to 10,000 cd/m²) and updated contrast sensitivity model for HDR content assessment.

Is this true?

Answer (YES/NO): NO